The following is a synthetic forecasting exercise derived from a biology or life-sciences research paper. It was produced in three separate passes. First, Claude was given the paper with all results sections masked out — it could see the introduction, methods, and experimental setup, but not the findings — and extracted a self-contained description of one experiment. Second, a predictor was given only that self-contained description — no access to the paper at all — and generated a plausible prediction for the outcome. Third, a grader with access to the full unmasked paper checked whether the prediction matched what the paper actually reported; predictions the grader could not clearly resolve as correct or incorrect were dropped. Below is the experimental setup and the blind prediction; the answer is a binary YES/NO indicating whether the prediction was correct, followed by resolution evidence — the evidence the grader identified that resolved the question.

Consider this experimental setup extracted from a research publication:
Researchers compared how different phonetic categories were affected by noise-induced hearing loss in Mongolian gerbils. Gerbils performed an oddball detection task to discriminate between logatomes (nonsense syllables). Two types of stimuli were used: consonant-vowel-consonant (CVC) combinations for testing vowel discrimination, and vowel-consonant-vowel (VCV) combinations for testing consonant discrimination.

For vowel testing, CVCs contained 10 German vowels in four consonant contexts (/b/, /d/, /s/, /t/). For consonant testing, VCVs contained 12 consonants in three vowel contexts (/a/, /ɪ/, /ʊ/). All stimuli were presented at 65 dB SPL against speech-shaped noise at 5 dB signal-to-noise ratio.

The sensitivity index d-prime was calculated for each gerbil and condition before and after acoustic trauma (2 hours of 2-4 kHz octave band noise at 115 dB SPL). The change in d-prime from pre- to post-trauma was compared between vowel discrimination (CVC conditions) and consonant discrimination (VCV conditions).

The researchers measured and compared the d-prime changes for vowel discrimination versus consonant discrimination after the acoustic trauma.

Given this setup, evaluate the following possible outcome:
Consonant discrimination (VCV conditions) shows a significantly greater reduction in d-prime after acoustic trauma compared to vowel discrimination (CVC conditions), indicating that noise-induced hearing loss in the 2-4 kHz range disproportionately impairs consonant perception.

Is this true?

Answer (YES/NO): NO